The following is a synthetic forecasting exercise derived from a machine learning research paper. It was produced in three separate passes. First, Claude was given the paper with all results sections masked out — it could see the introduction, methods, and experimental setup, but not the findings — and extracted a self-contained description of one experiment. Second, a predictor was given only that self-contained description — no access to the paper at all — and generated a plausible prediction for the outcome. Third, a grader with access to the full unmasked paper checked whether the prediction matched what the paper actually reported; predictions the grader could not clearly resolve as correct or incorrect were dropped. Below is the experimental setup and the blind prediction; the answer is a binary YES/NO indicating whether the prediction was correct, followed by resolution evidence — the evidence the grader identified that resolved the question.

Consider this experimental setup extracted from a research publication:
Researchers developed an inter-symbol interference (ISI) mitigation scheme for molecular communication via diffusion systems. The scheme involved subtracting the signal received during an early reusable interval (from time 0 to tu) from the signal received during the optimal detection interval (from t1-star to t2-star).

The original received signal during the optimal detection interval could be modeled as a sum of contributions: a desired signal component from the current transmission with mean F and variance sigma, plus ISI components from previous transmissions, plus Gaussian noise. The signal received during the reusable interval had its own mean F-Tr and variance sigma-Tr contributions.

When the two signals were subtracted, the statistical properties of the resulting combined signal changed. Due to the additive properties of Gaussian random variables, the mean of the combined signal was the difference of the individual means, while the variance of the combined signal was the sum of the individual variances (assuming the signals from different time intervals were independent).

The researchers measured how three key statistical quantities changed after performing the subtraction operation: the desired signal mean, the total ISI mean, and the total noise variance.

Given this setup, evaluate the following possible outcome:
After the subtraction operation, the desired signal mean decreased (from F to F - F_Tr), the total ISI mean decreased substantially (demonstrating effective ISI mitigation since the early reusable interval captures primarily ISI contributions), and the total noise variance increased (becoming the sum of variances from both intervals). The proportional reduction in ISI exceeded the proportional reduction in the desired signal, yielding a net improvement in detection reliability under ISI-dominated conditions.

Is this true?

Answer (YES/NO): YES